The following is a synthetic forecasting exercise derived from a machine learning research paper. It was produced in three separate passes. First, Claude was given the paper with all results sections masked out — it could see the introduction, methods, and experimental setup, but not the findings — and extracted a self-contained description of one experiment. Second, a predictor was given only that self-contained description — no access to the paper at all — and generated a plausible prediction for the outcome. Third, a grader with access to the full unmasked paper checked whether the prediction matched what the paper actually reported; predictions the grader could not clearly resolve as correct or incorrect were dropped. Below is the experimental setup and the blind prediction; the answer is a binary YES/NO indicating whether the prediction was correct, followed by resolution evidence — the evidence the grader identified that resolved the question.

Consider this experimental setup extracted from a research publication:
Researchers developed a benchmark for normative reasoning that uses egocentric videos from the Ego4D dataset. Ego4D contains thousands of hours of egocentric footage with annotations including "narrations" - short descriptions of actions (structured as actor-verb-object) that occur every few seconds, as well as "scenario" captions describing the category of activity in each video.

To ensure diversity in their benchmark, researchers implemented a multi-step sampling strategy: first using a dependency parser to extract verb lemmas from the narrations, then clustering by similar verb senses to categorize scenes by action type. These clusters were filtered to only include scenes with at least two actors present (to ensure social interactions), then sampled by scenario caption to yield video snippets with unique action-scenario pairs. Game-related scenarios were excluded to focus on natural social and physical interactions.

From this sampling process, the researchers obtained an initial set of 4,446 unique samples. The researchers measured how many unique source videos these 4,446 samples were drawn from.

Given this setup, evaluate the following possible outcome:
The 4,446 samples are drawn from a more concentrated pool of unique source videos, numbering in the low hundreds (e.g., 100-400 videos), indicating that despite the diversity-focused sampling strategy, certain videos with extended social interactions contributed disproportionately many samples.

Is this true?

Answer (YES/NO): NO